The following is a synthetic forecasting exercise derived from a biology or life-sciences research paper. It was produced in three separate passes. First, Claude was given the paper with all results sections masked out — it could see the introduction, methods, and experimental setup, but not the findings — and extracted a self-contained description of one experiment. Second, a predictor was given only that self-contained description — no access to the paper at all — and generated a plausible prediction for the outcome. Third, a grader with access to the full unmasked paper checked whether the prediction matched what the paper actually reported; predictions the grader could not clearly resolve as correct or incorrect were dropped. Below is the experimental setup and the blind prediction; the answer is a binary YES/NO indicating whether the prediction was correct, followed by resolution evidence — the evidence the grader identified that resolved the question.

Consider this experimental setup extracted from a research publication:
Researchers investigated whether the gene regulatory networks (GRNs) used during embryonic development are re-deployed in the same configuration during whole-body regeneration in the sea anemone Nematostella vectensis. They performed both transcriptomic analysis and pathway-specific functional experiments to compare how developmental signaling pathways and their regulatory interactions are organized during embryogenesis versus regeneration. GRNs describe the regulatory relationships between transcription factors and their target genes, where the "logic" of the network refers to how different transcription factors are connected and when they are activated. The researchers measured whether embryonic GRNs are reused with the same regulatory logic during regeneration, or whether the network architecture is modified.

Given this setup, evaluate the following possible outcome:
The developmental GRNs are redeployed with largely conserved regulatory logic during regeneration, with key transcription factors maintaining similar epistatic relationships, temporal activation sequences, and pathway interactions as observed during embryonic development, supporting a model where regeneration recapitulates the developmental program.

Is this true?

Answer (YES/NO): NO